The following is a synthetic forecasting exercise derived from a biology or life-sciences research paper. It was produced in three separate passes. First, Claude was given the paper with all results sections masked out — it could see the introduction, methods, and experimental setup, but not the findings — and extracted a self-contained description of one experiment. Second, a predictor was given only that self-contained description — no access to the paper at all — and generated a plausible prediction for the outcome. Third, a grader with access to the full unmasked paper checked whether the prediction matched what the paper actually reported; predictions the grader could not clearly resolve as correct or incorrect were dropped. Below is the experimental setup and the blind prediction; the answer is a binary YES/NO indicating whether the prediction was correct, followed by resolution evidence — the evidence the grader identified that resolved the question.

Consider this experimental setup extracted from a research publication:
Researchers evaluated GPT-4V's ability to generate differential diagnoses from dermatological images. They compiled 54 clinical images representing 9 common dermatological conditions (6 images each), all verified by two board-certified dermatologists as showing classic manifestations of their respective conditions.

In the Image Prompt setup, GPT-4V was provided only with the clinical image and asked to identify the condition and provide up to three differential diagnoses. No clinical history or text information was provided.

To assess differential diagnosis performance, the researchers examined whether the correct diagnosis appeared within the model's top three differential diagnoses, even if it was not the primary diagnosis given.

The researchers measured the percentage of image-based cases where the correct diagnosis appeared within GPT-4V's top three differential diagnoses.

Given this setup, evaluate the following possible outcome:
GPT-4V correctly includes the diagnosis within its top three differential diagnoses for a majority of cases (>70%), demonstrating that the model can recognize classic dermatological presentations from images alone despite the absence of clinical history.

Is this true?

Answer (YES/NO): NO